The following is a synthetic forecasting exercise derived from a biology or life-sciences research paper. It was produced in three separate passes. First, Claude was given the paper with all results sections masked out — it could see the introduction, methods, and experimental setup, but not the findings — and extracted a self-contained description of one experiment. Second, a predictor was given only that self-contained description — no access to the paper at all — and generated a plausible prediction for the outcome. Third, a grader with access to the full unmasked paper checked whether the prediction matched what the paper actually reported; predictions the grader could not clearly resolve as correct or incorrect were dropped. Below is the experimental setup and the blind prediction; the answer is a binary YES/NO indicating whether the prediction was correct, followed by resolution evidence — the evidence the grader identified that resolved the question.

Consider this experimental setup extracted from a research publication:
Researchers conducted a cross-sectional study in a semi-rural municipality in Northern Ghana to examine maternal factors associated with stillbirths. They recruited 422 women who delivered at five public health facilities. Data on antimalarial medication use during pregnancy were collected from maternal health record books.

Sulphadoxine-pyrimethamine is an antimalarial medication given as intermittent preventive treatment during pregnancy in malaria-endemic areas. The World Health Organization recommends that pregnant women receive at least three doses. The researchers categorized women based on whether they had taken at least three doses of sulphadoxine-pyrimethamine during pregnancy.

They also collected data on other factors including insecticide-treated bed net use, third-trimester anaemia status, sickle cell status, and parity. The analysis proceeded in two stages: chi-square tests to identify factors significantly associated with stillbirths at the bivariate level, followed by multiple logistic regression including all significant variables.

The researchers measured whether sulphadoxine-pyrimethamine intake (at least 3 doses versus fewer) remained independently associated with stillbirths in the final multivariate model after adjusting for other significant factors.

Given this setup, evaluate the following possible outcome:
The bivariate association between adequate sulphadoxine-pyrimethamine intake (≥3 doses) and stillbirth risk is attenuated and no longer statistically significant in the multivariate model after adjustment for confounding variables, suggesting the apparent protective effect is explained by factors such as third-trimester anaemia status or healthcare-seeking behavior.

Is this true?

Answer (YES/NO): YES